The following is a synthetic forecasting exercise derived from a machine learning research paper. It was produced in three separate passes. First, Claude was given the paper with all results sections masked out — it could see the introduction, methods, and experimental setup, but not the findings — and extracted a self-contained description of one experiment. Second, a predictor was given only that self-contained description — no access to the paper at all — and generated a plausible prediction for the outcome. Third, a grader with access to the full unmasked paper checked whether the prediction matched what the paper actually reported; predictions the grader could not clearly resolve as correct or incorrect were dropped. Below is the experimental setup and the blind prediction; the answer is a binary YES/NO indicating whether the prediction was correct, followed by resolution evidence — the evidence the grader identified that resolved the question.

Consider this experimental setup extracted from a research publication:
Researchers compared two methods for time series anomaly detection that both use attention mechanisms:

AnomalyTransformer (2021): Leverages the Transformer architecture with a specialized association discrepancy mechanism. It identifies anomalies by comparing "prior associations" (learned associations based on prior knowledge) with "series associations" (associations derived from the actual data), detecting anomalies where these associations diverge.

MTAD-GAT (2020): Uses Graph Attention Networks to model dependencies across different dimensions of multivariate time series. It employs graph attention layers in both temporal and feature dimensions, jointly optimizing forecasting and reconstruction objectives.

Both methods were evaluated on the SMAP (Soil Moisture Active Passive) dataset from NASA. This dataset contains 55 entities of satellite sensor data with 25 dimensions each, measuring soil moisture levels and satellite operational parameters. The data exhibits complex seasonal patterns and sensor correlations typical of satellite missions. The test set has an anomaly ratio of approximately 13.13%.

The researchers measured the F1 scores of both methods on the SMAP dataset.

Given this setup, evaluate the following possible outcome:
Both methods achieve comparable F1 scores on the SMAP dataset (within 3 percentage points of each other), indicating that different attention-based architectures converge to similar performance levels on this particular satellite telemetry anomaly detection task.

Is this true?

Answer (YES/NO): NO